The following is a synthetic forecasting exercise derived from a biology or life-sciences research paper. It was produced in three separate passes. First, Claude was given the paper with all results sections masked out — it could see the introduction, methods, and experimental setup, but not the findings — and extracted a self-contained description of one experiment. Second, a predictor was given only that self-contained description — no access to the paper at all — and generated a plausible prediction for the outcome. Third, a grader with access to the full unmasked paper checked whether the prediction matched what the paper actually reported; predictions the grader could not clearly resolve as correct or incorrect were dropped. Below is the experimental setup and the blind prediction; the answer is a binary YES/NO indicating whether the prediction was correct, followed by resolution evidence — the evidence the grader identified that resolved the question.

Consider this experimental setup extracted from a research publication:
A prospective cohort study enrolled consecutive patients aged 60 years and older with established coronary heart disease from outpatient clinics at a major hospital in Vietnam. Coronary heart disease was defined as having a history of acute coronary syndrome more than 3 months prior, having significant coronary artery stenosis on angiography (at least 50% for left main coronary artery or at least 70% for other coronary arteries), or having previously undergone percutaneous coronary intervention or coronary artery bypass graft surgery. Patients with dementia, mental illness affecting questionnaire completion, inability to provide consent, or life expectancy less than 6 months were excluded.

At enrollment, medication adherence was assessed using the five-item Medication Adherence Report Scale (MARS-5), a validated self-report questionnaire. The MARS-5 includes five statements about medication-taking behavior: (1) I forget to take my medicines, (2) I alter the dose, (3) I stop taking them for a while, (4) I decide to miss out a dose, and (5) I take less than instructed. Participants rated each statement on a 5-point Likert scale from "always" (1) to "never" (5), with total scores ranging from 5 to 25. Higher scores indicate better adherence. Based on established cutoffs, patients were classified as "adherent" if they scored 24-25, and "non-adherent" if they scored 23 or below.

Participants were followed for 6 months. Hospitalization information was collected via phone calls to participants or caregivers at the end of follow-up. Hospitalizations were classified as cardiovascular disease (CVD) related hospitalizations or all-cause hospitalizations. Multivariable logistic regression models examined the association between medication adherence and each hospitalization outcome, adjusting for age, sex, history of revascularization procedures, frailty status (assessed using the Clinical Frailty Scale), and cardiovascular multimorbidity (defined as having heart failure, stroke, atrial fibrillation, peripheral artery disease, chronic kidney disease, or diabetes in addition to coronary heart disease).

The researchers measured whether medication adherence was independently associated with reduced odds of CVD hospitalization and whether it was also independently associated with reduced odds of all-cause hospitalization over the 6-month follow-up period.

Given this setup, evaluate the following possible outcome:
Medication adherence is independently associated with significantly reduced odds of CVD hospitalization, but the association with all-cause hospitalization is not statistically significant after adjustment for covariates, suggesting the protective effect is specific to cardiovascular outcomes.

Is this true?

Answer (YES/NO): YES